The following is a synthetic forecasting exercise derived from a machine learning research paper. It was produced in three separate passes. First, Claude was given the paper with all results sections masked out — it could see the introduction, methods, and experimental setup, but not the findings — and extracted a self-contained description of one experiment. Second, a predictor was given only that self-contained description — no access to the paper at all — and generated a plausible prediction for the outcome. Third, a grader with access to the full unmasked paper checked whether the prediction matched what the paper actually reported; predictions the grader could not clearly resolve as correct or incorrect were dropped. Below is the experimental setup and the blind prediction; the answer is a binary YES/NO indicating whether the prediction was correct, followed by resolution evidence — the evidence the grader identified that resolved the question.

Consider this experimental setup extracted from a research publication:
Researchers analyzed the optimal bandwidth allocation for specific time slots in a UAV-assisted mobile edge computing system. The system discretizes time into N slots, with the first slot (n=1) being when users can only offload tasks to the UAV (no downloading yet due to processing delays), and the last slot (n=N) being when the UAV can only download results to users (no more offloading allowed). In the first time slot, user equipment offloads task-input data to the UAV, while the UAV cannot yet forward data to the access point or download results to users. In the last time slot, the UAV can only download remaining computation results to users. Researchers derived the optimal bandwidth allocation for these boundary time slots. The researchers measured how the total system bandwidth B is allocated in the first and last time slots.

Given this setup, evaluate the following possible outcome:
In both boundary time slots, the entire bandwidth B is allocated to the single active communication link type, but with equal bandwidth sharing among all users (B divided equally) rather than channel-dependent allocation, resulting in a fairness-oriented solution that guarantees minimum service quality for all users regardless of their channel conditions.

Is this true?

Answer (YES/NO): NO